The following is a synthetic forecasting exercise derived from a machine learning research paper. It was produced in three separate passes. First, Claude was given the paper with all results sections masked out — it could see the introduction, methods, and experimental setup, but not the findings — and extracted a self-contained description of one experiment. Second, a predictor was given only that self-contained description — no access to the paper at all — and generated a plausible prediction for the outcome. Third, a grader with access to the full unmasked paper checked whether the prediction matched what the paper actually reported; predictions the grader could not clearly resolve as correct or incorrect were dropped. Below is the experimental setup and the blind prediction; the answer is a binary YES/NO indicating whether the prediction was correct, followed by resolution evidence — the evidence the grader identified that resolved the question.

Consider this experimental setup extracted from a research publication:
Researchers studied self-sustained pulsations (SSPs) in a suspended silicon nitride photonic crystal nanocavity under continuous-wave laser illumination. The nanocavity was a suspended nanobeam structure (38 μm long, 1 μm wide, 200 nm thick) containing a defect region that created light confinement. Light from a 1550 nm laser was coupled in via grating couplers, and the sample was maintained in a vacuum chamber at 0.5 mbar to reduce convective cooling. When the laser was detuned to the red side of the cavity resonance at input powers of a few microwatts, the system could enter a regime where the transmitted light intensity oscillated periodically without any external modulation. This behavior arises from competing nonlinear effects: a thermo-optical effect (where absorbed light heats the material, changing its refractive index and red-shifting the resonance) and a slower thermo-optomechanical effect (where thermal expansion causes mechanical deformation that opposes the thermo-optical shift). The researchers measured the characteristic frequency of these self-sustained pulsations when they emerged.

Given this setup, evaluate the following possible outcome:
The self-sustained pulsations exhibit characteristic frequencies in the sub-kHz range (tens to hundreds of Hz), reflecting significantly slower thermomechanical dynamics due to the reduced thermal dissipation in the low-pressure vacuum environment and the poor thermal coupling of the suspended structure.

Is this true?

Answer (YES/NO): NO